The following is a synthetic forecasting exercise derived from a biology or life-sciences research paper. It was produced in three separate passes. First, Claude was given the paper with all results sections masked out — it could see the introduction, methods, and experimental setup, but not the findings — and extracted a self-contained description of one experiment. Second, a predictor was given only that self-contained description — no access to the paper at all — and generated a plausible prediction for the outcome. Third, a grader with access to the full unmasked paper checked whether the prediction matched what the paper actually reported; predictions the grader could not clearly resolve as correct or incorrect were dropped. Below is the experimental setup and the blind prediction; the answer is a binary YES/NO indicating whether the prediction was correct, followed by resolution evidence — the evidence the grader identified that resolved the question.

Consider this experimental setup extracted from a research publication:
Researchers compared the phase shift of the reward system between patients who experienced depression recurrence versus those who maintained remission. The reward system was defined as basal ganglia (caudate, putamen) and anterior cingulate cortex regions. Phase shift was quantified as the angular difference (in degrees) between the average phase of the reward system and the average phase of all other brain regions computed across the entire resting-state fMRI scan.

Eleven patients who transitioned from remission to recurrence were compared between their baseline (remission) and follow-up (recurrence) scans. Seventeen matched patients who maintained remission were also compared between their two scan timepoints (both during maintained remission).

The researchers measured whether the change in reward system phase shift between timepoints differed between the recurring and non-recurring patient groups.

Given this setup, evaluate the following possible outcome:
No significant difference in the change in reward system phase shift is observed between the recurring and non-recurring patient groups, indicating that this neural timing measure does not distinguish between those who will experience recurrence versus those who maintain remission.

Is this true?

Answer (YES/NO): NO